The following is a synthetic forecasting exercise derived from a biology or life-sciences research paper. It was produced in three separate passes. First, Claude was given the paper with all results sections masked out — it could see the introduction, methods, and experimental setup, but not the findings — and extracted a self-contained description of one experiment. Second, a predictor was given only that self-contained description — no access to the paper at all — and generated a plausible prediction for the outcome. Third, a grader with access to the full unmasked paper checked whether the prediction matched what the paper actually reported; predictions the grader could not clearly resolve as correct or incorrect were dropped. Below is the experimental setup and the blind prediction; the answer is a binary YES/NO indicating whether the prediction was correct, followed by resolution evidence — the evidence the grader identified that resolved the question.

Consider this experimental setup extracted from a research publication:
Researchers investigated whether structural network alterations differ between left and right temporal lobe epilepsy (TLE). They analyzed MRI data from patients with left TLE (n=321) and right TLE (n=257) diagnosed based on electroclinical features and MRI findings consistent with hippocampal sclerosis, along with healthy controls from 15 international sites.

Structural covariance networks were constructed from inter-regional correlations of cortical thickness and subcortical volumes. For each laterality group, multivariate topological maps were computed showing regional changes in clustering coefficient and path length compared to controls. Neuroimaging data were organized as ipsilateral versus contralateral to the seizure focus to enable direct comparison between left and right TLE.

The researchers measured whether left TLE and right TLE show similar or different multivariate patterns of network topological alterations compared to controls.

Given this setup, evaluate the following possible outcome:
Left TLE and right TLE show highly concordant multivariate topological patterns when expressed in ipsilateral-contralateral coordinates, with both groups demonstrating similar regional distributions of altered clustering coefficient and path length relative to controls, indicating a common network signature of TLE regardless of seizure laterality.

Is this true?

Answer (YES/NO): YES